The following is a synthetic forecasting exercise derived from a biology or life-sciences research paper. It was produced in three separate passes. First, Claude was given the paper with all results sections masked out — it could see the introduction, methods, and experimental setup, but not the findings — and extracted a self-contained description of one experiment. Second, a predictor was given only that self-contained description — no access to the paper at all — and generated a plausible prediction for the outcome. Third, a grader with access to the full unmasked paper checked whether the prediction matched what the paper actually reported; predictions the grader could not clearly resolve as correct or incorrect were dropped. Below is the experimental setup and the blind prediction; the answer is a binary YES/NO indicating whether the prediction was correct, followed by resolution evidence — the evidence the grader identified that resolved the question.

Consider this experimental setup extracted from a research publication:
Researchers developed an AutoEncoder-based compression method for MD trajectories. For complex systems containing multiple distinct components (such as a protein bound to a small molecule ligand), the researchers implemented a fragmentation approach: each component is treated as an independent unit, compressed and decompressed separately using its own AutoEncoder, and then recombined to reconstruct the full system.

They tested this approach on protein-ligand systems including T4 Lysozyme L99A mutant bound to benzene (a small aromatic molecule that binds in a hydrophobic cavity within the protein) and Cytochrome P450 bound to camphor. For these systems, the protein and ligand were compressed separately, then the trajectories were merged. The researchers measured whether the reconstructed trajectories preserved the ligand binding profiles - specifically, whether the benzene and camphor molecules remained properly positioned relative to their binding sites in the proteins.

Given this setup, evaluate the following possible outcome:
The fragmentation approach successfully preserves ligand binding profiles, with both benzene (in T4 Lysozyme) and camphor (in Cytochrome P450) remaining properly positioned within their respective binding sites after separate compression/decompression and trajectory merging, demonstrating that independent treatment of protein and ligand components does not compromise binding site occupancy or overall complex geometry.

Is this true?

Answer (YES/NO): YES